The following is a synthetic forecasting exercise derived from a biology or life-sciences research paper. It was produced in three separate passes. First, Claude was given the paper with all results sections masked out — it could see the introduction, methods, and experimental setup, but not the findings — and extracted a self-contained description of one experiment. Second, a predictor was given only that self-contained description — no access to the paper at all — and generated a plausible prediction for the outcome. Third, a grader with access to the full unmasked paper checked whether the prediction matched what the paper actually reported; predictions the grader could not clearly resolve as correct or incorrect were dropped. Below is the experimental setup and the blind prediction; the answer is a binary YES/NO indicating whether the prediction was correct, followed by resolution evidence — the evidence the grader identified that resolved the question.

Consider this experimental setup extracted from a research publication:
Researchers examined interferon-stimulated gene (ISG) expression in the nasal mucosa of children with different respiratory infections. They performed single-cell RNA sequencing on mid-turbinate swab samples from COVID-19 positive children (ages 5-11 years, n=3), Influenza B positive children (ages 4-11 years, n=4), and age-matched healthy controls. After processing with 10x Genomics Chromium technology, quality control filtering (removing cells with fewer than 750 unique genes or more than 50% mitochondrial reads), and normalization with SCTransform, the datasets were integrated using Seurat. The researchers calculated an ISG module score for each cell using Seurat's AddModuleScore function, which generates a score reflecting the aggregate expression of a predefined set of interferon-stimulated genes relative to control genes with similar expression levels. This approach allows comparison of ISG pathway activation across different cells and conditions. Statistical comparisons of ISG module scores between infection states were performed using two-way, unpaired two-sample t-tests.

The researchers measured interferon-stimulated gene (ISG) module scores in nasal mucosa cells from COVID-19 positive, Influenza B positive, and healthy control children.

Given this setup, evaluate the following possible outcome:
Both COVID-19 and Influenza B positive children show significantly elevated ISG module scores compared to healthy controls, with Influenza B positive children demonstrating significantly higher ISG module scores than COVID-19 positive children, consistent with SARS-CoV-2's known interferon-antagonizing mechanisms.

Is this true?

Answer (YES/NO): NO